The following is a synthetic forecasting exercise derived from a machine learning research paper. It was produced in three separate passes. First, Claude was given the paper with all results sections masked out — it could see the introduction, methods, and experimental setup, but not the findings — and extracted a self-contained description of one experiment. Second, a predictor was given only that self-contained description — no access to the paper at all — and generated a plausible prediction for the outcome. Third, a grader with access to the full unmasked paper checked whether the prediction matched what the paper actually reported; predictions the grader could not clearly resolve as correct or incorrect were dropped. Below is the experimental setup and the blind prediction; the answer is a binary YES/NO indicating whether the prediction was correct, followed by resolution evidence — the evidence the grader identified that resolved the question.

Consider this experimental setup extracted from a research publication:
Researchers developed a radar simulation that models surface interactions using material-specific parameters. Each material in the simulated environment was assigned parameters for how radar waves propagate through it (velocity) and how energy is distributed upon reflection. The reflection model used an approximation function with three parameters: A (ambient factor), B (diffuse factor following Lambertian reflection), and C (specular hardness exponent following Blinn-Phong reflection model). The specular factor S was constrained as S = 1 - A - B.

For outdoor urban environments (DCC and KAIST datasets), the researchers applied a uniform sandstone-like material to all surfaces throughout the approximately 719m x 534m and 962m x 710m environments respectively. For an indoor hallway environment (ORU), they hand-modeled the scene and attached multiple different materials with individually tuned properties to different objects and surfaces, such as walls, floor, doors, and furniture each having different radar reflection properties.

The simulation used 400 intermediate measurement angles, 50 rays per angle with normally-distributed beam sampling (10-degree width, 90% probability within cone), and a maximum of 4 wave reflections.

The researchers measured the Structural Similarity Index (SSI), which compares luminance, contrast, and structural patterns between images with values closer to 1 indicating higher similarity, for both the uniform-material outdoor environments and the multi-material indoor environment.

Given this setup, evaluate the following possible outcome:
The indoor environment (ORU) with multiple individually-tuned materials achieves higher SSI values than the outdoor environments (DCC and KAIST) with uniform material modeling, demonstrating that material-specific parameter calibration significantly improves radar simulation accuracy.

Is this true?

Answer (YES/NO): NO